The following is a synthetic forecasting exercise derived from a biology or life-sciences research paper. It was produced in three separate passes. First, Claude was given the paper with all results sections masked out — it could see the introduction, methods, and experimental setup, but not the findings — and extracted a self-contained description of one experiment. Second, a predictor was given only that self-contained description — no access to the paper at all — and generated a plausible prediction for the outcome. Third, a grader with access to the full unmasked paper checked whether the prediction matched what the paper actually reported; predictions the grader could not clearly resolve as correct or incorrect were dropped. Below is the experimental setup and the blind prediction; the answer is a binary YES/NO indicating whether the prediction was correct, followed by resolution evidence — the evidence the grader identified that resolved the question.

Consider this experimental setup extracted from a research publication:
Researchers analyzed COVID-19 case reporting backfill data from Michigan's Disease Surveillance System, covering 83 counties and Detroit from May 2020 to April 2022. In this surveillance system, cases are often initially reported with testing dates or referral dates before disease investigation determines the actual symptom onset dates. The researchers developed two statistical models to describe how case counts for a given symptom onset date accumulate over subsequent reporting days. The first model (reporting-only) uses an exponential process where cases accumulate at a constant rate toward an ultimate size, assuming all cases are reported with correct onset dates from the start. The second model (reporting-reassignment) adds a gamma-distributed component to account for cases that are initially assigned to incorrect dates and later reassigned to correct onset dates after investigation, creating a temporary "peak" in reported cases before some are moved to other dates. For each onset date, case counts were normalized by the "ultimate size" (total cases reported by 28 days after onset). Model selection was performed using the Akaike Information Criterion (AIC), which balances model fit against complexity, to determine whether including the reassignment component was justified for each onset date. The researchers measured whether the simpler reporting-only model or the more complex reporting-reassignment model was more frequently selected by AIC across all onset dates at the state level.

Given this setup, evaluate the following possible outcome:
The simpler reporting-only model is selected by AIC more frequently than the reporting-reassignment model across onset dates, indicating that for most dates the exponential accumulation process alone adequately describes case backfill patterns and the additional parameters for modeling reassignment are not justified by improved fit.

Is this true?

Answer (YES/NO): NO